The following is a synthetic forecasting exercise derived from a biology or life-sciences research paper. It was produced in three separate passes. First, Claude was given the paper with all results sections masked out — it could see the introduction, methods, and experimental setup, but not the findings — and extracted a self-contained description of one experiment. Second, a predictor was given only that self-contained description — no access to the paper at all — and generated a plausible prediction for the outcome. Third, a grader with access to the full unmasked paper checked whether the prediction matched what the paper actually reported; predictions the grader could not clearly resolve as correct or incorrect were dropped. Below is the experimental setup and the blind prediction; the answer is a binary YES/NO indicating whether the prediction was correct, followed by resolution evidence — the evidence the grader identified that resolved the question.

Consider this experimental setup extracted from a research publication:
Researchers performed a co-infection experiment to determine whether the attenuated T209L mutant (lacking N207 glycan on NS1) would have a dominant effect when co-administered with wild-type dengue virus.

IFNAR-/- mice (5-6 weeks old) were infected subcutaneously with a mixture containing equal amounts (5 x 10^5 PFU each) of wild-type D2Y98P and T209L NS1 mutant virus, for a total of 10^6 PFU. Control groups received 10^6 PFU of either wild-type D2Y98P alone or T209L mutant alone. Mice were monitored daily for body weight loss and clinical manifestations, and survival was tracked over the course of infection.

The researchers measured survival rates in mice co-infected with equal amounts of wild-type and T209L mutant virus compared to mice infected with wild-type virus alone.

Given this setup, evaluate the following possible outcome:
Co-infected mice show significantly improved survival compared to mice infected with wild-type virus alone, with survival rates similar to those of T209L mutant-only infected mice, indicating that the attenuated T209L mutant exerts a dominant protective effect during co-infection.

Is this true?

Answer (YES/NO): YES